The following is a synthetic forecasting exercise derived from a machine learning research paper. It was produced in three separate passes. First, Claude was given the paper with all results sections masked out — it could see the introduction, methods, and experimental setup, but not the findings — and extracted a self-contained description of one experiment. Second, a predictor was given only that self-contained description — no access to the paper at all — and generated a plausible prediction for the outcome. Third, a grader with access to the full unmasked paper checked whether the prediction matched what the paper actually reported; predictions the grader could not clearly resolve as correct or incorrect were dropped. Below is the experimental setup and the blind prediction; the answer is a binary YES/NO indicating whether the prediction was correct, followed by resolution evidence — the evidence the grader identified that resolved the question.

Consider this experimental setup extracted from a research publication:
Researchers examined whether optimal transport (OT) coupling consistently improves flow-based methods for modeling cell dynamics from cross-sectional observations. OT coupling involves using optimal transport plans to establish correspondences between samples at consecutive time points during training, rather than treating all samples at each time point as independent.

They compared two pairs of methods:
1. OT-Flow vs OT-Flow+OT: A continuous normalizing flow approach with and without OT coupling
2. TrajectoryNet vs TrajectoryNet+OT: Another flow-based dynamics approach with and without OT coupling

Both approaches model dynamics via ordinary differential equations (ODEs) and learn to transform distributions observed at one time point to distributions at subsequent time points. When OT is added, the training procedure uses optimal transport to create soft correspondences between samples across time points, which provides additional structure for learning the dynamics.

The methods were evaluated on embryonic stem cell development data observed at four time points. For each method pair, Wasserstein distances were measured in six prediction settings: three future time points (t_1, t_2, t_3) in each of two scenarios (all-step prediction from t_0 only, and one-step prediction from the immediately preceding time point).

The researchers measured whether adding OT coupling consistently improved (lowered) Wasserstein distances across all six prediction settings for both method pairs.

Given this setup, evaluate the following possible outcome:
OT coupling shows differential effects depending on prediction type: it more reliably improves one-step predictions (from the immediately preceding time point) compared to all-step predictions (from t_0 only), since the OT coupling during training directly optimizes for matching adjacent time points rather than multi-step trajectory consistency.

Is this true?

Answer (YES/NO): NO